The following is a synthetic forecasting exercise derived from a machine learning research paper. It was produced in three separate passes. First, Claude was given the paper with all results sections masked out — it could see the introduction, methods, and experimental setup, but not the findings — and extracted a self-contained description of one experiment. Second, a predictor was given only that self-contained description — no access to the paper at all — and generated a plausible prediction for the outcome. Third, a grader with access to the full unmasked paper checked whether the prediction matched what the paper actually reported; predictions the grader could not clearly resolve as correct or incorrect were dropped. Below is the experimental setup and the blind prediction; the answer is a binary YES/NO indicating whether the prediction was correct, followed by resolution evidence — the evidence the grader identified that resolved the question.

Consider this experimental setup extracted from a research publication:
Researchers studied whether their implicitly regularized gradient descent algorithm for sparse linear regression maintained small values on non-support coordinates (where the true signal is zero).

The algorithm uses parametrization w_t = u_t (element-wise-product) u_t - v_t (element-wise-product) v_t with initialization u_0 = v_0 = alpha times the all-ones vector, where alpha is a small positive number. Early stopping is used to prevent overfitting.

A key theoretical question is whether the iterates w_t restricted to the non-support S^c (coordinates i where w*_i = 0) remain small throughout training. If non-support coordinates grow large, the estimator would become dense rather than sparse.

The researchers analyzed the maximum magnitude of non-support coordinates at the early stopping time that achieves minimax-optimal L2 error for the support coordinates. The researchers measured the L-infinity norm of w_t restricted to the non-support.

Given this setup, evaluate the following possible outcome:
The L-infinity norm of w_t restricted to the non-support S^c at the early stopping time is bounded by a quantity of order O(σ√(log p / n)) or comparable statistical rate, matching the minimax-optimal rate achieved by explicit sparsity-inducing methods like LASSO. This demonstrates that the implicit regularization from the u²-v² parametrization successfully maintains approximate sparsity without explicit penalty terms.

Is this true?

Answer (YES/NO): NO